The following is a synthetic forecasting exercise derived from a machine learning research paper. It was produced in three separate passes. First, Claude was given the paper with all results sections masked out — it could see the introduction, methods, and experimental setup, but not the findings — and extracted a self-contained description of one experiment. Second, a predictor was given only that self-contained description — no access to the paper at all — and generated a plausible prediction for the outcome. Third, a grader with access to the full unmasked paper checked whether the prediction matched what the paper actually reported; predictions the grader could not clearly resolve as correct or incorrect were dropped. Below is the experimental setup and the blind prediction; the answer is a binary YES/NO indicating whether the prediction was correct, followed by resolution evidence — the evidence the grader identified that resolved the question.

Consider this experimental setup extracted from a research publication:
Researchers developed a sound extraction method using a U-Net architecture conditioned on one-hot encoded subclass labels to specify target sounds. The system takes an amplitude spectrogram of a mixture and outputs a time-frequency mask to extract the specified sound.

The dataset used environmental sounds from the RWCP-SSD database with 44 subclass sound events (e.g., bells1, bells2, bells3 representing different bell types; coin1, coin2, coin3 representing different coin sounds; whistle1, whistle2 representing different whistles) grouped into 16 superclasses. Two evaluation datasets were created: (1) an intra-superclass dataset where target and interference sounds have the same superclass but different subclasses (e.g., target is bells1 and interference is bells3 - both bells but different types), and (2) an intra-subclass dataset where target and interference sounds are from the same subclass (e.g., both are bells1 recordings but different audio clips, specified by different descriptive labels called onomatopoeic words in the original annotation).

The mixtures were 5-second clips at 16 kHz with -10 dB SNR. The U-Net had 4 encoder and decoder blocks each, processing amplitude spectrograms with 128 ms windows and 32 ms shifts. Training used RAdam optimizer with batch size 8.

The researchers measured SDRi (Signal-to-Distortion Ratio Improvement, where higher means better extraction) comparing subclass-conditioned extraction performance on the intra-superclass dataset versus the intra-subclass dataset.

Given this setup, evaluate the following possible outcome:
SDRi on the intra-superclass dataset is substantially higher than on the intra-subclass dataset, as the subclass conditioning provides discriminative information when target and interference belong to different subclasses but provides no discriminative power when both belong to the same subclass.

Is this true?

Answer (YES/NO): YES